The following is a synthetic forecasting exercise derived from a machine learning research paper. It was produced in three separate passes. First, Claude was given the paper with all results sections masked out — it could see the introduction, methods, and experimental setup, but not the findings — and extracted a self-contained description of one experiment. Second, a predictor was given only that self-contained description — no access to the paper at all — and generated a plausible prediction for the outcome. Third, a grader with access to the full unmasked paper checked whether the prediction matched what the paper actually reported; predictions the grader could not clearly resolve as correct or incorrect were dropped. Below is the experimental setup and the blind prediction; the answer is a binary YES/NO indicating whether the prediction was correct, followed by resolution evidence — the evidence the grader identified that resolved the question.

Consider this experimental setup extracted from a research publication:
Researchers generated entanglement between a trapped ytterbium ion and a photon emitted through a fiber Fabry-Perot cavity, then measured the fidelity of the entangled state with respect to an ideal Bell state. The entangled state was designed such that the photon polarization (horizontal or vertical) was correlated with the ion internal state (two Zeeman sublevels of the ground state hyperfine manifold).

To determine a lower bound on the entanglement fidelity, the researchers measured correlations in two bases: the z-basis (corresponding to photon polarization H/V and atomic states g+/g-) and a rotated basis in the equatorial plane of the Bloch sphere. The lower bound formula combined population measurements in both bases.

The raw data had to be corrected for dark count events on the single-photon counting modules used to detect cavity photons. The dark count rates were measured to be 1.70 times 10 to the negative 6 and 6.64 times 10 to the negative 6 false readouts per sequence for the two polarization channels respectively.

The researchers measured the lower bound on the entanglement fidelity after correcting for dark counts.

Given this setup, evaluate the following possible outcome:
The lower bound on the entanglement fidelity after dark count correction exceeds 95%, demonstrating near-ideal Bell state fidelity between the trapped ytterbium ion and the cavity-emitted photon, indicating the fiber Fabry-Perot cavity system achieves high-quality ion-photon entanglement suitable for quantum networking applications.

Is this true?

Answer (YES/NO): NO